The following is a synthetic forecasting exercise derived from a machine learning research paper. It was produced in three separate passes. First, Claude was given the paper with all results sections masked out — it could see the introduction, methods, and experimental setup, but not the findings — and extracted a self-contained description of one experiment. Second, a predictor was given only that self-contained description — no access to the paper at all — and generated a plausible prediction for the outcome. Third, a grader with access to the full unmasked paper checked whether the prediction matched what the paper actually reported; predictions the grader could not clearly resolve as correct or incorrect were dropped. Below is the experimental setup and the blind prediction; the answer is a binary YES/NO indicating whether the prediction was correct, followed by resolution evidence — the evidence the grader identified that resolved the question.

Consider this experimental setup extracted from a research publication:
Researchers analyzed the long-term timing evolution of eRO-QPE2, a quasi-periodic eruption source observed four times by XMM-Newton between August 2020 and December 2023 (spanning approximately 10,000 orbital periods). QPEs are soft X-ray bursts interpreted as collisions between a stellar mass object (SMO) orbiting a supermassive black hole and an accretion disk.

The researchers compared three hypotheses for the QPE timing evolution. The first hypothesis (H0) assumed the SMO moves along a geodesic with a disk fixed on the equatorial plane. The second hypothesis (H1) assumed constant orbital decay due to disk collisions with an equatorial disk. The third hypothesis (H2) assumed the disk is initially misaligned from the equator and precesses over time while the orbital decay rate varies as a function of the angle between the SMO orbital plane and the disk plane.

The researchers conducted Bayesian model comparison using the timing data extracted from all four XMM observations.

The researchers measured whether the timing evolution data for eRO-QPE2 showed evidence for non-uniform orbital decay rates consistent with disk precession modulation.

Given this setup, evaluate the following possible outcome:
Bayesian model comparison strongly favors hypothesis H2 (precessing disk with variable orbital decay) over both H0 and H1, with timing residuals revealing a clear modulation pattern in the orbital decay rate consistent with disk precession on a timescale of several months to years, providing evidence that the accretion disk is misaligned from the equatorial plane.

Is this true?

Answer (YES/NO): NO